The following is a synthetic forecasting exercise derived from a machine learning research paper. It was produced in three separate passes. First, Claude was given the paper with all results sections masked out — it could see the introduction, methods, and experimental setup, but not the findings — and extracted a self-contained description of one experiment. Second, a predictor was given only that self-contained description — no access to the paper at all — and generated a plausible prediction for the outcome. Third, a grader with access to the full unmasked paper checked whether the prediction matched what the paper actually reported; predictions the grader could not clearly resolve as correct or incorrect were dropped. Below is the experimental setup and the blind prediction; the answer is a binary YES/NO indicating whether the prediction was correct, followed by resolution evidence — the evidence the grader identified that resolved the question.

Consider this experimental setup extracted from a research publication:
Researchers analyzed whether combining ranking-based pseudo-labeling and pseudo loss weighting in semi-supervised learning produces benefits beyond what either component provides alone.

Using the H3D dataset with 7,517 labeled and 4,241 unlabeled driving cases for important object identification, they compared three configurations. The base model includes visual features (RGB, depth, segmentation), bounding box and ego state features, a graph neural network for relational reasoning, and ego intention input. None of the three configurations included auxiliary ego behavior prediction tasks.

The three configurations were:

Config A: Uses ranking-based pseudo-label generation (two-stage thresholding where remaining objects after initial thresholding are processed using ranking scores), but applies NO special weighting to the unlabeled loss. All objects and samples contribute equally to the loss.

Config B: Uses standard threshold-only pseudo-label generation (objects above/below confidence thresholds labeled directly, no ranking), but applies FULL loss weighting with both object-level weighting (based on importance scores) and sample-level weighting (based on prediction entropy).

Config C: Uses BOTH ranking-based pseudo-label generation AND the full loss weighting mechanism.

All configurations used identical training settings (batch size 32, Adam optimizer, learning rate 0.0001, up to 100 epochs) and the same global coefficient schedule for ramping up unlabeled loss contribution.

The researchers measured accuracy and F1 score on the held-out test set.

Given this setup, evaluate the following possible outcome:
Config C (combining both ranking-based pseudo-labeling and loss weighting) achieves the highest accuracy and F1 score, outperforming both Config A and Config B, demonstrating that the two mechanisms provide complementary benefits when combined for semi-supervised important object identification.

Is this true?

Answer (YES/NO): YES